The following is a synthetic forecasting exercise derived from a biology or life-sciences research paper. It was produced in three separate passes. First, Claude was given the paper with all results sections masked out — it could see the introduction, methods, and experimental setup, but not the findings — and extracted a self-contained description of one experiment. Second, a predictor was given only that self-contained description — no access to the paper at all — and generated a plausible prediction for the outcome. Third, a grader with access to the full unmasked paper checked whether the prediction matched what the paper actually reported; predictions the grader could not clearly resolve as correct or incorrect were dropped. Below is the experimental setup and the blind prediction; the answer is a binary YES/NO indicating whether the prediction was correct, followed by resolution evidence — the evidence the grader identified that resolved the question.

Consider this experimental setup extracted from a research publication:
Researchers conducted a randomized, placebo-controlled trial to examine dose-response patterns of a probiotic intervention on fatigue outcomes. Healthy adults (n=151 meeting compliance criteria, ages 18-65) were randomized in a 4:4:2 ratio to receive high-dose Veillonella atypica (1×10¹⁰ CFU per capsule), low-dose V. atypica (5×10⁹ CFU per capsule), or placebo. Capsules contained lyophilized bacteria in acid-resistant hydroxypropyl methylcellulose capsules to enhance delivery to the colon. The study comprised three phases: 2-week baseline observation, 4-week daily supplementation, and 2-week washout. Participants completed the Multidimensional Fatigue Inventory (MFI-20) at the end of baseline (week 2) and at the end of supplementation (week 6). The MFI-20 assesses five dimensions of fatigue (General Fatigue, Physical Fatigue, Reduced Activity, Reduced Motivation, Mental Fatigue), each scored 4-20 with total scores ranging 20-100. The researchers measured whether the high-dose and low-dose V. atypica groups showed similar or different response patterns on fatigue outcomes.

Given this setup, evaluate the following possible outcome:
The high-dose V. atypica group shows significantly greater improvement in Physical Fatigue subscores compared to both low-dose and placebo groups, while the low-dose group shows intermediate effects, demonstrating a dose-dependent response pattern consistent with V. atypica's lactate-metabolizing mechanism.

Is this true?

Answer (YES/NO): NO